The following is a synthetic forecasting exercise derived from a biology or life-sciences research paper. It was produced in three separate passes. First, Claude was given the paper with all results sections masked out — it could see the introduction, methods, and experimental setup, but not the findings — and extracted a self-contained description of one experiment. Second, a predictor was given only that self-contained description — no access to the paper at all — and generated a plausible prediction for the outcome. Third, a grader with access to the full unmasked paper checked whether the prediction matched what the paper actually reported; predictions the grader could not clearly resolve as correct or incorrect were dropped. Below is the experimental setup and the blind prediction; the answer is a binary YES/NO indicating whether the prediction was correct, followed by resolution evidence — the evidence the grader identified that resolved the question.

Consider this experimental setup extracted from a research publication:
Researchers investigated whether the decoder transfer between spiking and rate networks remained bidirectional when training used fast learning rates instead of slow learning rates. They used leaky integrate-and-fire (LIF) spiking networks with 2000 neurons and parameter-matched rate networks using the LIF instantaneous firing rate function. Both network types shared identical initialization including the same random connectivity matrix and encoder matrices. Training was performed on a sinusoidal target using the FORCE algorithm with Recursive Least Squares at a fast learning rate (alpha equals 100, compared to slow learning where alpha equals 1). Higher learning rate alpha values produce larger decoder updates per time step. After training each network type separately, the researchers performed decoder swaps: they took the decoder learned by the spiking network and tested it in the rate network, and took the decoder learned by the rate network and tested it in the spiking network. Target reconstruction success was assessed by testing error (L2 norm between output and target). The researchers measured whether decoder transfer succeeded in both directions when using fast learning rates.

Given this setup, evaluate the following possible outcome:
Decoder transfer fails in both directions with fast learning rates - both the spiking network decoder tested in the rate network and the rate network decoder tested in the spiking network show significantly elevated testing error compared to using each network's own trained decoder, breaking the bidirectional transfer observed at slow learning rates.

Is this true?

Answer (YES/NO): NO